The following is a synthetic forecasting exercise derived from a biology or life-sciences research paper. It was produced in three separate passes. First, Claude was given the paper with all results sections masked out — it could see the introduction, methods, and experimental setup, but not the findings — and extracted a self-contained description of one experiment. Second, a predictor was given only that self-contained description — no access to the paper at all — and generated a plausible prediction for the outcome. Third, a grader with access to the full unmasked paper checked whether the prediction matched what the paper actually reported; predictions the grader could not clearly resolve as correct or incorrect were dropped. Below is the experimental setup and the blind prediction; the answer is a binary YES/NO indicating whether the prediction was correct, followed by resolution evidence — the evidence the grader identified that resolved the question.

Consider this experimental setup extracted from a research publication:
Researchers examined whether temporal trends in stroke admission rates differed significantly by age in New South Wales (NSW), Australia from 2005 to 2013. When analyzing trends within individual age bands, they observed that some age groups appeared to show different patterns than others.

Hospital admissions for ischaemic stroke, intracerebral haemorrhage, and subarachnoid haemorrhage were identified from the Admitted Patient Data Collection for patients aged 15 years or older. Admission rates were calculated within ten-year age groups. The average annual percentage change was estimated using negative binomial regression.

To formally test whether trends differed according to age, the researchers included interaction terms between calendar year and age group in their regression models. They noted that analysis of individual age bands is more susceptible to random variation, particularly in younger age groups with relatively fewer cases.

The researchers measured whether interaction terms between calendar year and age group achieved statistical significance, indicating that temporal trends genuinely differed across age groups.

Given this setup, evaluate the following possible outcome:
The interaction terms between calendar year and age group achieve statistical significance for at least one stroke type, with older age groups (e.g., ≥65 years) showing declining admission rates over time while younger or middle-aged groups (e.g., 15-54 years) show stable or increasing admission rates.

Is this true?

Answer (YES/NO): NO